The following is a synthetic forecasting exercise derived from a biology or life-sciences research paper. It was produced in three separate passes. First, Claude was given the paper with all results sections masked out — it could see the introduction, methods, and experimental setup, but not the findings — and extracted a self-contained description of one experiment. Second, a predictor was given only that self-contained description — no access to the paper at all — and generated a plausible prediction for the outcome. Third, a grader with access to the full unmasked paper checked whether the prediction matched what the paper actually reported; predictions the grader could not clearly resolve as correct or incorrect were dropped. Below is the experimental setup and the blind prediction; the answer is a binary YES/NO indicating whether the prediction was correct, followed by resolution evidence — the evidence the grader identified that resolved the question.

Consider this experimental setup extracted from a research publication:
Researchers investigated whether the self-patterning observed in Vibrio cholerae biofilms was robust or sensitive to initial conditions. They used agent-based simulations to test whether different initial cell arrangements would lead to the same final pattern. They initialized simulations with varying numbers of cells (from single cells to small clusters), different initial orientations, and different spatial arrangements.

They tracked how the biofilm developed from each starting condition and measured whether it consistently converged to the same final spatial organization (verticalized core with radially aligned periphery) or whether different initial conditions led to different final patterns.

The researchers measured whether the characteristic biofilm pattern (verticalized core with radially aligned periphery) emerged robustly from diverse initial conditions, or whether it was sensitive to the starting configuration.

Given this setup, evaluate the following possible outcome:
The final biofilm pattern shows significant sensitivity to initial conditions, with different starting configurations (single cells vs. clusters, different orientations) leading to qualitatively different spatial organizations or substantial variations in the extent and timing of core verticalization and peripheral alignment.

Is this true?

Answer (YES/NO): NO